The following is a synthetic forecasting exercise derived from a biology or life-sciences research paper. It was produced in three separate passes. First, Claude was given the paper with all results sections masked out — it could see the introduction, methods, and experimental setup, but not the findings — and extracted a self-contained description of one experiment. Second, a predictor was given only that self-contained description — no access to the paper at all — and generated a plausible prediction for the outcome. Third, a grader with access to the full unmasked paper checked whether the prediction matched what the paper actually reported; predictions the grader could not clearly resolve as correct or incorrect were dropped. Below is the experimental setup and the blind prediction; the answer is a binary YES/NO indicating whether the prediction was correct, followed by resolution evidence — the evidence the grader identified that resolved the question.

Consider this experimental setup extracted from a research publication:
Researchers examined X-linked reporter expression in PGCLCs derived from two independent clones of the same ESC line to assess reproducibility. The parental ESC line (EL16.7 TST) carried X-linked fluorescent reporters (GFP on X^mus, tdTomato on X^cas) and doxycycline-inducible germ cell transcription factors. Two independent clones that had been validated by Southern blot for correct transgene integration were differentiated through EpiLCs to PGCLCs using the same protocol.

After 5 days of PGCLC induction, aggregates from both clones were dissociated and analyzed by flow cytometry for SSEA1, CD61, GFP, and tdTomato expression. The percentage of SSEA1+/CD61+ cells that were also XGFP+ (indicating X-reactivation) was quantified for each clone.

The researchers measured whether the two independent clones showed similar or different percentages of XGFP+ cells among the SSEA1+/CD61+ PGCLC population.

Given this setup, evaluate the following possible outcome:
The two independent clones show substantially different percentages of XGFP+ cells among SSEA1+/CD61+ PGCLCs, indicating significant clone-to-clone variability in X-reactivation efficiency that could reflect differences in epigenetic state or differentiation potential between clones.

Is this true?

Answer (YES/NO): NO